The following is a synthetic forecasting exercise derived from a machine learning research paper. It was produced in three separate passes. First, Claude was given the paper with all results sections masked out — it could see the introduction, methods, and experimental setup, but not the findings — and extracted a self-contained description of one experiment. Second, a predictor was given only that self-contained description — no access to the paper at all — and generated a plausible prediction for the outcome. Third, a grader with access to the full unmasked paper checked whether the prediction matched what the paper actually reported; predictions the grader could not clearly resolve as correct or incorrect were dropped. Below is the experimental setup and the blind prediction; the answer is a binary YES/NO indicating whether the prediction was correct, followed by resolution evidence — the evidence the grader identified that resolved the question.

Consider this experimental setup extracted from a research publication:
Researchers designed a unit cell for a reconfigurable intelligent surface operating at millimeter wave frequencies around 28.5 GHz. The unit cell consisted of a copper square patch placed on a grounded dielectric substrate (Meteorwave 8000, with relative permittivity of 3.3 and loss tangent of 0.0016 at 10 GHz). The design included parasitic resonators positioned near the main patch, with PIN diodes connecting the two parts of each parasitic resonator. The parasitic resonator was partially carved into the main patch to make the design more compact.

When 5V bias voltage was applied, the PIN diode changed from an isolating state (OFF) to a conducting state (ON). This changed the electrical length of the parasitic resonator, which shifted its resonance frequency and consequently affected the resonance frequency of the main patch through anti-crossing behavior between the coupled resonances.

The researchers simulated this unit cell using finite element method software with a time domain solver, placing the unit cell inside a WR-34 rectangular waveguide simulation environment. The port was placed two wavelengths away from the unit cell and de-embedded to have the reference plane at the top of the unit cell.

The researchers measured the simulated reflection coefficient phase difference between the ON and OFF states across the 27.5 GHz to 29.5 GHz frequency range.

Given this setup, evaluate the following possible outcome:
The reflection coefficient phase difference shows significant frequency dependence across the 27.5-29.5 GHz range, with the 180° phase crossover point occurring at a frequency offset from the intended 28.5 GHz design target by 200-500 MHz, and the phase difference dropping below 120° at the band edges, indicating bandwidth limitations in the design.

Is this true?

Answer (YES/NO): NO